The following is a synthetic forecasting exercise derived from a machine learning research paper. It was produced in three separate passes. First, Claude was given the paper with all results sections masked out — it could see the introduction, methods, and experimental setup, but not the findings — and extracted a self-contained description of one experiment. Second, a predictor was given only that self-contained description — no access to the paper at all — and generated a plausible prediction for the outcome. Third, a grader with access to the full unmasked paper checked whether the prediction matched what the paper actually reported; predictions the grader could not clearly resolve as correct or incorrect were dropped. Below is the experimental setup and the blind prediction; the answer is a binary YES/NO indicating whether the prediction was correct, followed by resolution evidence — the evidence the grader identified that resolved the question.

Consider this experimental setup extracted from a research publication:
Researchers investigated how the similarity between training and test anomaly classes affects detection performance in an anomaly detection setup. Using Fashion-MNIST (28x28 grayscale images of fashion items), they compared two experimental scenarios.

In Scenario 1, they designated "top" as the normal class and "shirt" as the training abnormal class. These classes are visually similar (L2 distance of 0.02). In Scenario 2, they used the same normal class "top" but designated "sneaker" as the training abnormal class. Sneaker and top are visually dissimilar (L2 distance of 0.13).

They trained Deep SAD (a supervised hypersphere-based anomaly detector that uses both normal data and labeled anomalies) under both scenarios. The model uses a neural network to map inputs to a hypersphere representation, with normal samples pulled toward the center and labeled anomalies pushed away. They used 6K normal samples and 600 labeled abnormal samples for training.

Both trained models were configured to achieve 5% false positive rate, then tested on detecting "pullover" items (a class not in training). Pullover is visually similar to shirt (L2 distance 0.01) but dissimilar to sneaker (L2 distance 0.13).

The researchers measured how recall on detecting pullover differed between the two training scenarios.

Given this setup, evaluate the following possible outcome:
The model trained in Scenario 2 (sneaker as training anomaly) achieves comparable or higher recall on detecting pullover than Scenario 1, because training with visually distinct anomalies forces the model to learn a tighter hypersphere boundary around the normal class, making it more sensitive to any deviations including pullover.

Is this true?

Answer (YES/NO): NO